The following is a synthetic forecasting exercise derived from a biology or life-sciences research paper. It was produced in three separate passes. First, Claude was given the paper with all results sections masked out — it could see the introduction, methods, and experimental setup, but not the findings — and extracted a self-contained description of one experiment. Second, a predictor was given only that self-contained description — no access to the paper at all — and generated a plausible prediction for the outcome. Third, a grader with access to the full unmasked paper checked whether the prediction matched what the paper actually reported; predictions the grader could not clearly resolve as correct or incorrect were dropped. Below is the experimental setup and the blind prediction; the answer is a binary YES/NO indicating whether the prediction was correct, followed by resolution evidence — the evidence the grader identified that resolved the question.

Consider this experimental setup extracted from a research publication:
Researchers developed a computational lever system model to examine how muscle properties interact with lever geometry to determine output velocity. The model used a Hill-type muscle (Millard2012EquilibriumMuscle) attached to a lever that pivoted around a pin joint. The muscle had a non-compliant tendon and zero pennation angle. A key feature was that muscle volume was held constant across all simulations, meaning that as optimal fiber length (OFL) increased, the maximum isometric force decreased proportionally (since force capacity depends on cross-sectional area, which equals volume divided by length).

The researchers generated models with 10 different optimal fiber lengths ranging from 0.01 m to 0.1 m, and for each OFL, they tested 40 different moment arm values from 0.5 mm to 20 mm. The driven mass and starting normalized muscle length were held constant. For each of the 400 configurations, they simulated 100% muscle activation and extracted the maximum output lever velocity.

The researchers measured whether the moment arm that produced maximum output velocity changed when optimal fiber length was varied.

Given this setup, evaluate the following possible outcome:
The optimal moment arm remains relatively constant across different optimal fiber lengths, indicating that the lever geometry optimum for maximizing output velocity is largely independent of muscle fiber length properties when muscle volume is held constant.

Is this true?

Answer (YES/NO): NO